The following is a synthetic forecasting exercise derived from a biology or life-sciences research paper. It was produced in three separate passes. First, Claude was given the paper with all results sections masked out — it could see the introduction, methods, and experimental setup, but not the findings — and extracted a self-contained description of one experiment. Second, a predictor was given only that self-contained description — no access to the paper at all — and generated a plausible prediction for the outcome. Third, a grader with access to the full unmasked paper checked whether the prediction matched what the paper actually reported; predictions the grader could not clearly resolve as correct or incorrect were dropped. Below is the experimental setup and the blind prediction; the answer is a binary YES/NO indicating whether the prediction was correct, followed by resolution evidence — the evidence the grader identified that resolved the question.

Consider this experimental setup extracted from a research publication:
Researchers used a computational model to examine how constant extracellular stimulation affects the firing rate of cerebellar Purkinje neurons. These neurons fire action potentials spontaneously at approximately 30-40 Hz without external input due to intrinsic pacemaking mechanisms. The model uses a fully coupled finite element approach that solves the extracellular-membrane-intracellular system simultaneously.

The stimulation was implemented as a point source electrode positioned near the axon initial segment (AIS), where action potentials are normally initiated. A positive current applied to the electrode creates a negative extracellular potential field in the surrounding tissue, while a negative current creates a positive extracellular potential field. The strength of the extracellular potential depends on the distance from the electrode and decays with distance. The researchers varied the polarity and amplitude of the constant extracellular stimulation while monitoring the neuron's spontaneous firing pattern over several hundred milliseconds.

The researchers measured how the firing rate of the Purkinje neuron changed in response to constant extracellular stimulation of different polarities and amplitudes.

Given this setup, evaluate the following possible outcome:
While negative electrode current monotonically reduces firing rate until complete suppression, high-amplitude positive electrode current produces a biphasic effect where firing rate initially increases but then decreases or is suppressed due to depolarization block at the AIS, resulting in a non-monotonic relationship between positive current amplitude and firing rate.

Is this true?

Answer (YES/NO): YES